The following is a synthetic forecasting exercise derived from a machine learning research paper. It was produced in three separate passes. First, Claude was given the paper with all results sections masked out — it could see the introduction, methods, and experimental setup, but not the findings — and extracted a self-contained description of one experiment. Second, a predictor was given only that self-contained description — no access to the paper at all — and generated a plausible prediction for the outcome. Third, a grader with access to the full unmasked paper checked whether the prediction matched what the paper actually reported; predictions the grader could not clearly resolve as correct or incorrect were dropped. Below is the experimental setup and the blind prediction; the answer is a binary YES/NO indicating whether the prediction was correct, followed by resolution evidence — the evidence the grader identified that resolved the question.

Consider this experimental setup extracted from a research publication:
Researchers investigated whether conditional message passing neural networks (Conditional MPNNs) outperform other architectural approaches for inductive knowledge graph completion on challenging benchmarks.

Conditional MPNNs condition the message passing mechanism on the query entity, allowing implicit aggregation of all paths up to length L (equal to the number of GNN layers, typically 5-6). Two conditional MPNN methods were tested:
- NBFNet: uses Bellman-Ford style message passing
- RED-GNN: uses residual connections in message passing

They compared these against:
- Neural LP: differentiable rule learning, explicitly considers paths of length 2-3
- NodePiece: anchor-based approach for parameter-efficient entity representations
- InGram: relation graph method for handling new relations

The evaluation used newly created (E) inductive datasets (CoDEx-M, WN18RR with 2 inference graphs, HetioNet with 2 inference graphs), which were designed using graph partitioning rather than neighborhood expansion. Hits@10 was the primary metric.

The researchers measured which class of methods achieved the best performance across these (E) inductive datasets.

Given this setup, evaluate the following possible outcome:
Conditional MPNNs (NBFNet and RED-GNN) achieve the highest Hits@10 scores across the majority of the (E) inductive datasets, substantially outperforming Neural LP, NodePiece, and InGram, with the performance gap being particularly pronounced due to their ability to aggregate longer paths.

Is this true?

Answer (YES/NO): YES